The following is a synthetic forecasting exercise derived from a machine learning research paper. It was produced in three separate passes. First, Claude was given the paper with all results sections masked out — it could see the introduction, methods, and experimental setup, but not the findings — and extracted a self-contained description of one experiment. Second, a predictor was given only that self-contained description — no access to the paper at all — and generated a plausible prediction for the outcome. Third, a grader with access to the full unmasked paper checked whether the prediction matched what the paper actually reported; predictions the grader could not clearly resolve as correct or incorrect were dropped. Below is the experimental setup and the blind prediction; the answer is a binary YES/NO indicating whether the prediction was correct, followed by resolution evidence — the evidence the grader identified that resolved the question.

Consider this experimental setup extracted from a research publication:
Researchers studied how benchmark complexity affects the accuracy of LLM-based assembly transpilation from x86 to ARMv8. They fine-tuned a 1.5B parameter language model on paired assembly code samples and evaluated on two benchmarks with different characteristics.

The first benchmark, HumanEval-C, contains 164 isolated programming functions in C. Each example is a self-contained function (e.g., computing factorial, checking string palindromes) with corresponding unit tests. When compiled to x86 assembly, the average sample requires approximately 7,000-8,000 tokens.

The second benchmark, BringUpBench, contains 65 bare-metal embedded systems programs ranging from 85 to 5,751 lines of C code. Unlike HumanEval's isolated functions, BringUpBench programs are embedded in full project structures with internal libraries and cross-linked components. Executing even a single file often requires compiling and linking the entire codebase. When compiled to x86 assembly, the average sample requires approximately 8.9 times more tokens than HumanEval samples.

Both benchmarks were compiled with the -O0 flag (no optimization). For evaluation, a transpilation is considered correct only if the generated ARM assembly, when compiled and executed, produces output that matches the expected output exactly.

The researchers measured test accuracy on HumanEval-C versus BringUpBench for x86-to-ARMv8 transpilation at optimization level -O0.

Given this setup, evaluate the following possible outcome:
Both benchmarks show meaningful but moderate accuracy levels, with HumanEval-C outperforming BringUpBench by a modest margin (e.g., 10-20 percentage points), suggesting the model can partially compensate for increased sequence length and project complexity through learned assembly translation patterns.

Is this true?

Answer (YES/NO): NO